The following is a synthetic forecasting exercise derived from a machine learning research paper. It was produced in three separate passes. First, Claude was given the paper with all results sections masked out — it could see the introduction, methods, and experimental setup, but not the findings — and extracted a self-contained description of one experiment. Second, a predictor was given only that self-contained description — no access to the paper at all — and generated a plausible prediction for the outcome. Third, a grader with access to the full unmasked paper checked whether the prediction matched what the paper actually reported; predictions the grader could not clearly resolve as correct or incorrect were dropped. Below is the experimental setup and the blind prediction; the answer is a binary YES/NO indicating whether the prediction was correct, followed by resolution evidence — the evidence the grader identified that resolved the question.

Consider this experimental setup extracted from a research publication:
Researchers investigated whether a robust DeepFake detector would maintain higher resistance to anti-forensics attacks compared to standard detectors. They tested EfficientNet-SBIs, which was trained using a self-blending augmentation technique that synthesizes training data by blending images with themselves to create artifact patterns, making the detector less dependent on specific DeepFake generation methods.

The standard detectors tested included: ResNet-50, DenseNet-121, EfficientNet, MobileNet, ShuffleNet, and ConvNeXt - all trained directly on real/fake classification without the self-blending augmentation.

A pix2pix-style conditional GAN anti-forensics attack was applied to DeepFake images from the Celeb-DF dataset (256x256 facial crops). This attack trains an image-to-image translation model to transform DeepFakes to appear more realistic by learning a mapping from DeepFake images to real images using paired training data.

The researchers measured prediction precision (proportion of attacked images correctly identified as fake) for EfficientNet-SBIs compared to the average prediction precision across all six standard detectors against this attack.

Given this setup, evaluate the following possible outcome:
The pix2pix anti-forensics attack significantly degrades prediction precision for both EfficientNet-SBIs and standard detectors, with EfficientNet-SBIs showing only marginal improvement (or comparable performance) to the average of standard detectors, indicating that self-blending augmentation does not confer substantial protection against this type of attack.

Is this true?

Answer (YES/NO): NO